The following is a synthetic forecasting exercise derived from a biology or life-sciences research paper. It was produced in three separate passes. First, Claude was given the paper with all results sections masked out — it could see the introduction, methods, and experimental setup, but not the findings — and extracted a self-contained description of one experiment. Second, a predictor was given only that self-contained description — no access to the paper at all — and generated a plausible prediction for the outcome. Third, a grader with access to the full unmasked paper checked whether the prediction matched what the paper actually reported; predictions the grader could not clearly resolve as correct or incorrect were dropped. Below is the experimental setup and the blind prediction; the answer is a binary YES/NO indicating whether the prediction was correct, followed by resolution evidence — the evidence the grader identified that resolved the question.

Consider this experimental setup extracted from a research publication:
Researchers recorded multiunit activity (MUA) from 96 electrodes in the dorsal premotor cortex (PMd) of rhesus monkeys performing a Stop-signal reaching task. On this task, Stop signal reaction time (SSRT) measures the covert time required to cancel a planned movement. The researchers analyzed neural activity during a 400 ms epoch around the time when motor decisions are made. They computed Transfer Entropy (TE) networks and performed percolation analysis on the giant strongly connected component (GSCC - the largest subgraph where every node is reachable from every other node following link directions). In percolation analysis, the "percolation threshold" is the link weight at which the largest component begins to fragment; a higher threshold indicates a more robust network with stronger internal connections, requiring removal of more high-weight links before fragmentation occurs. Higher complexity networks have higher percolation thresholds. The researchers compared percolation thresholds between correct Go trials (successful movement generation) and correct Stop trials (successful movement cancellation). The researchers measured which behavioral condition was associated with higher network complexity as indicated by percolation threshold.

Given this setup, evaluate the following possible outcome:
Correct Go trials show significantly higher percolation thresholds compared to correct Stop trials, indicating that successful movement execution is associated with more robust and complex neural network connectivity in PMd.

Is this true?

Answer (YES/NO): NO